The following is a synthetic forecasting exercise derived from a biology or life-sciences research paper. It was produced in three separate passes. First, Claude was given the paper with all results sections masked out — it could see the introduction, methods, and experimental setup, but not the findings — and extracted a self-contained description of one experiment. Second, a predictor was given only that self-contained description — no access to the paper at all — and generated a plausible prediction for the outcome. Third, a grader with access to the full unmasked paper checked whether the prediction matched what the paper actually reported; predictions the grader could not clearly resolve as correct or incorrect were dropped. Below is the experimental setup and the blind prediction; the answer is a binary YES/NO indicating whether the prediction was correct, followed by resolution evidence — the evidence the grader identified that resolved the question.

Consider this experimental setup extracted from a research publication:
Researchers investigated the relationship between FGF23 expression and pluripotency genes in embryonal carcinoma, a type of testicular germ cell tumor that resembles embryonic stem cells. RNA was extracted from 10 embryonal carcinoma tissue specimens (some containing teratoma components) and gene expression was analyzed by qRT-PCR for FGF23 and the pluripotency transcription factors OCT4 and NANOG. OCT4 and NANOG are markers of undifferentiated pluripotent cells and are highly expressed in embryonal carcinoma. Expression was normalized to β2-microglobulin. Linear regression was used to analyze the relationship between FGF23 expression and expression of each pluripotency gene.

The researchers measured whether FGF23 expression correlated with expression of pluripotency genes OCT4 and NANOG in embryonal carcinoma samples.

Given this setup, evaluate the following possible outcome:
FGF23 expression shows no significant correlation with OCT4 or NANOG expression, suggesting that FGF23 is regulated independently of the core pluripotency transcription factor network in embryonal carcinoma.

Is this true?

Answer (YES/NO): NO